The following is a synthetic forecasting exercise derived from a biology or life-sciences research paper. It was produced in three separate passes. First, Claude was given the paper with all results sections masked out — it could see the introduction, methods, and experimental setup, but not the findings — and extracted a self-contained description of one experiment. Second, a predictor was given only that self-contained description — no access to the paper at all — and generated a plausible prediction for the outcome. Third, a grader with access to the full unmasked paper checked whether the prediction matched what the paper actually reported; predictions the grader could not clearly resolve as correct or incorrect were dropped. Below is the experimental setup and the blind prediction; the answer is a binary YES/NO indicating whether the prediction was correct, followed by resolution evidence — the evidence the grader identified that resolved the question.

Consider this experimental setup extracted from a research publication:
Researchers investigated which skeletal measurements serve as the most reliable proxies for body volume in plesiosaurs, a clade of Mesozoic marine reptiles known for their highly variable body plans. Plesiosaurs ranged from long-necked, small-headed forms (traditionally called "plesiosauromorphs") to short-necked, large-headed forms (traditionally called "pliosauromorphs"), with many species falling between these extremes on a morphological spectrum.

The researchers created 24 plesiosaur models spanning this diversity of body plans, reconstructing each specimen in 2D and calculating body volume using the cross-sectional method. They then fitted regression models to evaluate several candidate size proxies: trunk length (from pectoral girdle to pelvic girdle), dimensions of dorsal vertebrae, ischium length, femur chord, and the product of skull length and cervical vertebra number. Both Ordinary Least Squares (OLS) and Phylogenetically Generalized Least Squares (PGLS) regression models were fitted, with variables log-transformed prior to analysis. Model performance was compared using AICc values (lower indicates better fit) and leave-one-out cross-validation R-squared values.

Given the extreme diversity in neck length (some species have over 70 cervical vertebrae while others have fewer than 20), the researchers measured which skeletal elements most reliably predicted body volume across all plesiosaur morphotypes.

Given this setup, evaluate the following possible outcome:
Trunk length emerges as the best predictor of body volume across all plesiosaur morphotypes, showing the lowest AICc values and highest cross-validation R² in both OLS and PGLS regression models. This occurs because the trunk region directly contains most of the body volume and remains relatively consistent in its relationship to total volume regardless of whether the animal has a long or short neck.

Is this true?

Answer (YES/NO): NO